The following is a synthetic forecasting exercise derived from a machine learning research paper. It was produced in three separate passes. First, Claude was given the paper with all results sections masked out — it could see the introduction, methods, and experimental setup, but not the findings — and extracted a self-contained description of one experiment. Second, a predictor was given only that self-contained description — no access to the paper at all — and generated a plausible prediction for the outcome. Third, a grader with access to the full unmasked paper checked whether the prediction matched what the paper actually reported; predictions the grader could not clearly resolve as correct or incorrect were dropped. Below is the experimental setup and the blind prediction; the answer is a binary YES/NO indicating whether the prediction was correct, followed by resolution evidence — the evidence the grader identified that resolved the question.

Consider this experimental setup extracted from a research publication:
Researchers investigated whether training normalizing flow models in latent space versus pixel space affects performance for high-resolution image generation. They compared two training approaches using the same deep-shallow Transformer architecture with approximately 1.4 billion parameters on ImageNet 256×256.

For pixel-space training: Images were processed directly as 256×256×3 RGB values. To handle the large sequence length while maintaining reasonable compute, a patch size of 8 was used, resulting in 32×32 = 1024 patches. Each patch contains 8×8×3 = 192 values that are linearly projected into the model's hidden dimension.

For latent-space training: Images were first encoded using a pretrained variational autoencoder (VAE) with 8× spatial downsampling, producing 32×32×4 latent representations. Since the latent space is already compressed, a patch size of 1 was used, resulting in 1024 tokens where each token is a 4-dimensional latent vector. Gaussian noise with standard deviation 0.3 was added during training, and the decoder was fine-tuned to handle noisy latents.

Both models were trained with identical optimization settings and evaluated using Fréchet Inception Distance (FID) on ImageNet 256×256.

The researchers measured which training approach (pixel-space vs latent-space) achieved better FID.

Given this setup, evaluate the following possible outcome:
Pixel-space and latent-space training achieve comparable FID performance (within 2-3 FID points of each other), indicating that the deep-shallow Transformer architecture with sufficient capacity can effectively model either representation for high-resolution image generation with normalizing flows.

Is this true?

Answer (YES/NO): NO